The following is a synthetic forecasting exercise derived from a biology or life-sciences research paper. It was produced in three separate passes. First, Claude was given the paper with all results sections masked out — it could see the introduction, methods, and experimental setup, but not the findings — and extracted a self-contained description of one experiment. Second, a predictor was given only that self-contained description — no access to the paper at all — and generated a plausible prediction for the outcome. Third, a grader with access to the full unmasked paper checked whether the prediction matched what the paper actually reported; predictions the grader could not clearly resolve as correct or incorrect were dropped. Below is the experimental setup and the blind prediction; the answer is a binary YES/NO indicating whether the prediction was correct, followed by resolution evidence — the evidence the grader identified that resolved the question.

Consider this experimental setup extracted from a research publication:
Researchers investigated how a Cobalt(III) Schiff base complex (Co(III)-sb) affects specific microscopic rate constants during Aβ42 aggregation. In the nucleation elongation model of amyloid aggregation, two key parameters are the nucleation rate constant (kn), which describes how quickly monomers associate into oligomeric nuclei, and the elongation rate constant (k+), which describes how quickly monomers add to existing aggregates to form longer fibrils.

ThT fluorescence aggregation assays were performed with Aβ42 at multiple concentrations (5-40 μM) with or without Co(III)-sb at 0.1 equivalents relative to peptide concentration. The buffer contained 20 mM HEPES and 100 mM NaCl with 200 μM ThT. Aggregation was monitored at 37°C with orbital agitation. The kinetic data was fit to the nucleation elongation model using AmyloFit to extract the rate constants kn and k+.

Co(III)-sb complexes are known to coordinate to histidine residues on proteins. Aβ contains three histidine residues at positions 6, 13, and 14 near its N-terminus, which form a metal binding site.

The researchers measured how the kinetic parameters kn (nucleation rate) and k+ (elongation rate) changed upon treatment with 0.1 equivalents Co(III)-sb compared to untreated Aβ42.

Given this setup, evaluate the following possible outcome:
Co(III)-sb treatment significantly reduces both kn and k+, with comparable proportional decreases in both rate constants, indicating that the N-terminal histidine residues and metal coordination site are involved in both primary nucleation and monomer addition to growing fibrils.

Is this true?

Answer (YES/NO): NO